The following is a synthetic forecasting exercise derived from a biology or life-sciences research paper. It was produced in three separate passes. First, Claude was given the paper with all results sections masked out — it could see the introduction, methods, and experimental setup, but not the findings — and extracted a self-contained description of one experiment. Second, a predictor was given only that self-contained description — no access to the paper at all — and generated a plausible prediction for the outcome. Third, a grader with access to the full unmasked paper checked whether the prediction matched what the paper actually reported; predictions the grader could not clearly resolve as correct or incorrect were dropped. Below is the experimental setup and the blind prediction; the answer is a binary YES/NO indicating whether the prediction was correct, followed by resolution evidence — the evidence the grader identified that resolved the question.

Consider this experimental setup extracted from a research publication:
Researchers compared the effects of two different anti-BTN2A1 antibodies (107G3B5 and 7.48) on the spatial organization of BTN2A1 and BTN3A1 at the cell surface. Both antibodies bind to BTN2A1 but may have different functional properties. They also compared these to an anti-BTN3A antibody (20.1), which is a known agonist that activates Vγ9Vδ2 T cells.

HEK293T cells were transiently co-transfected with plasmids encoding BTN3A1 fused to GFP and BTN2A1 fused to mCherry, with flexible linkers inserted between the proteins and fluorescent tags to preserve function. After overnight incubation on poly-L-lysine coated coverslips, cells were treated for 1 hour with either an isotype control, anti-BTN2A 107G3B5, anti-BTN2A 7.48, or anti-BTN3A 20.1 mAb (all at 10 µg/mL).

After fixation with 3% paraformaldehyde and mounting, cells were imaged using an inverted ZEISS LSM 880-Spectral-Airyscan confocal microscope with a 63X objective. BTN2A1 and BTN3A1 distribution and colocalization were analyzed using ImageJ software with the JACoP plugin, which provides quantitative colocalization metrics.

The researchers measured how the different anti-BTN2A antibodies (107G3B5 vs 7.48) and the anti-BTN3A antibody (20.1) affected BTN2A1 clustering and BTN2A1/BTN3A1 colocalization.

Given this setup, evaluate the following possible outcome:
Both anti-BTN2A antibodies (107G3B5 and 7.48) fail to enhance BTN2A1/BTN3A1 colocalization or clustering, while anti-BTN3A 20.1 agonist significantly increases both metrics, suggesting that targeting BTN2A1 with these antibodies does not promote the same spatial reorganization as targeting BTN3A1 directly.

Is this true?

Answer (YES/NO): NO